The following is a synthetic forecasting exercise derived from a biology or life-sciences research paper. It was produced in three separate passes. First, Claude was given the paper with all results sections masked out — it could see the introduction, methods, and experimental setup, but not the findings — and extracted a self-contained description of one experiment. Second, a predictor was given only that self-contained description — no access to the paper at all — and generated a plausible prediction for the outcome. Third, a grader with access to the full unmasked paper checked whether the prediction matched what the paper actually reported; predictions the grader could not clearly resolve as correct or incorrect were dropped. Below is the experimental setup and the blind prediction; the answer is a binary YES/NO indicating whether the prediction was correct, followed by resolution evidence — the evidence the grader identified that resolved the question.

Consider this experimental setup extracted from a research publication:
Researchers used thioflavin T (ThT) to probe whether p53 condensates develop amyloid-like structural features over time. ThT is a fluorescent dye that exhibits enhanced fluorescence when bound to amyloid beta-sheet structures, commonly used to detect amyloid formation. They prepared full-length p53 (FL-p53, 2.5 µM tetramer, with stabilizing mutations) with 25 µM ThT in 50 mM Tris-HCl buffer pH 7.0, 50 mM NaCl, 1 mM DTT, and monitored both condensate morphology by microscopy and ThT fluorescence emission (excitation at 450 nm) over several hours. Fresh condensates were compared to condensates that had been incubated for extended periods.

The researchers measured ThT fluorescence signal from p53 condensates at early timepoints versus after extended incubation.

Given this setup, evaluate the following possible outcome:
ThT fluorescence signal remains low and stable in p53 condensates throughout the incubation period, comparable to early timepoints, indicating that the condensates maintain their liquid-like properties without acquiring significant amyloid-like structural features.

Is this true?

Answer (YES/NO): NO